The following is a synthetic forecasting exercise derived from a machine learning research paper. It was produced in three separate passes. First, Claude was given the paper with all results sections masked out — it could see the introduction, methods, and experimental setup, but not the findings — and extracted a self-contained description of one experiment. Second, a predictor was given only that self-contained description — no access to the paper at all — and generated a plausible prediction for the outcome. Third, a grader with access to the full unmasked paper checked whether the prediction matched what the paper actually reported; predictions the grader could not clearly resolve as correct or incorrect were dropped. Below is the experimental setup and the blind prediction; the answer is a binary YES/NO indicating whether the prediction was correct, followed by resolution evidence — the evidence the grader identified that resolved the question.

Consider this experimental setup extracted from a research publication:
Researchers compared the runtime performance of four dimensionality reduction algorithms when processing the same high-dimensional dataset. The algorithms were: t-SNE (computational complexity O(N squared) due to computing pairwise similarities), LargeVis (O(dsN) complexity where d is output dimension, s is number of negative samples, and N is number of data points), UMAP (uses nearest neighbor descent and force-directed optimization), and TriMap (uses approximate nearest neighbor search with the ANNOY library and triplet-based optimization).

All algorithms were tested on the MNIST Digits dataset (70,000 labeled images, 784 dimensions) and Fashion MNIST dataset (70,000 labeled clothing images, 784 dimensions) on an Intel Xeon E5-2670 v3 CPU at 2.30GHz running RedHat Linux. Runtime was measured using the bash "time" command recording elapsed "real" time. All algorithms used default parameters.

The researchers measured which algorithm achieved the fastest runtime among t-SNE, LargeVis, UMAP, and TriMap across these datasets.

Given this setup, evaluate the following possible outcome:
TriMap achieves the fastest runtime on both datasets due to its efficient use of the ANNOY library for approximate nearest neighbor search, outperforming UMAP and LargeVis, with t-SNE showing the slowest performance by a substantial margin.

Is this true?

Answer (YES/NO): YES